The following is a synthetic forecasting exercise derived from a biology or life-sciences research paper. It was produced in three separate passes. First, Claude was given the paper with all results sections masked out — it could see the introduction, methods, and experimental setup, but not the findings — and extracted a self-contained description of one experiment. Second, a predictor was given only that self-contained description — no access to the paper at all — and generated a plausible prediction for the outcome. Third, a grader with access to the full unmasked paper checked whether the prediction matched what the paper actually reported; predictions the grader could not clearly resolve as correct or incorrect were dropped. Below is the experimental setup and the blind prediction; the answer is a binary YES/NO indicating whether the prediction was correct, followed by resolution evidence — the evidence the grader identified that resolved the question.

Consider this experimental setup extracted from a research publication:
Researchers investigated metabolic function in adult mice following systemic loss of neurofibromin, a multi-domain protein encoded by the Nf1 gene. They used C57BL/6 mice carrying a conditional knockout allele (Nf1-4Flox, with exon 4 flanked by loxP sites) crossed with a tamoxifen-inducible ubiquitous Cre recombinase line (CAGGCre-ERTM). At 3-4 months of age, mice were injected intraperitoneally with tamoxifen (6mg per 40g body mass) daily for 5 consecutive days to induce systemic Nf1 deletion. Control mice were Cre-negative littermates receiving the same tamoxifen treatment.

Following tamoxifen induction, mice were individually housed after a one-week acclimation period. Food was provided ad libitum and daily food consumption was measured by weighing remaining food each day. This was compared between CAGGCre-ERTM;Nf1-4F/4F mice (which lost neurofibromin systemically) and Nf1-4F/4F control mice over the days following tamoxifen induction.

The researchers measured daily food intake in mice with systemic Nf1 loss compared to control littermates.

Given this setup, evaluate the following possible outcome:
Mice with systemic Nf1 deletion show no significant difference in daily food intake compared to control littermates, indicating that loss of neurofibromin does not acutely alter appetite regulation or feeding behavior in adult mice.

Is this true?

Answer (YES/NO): YES